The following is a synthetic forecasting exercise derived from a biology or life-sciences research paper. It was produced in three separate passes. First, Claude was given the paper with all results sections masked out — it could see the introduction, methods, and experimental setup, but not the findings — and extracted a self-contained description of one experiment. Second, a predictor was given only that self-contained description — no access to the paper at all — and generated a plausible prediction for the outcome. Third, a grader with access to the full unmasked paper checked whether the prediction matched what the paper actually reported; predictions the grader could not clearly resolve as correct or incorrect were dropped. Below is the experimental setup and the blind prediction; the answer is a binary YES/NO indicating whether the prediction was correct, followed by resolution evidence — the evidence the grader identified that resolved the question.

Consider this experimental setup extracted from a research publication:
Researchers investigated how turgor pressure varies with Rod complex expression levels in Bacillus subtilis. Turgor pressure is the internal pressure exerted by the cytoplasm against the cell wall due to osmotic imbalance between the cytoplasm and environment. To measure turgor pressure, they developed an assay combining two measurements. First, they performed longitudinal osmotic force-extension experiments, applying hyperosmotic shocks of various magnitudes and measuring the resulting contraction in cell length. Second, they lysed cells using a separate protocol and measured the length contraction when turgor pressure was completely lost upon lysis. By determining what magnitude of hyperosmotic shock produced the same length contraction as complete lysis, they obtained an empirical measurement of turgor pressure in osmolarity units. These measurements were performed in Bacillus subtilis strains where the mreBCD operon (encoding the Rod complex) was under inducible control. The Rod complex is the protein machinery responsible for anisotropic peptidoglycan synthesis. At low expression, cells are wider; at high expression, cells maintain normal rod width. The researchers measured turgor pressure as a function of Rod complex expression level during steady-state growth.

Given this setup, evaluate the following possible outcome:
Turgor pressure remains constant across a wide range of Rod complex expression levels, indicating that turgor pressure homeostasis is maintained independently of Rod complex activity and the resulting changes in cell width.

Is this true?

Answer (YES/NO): NO